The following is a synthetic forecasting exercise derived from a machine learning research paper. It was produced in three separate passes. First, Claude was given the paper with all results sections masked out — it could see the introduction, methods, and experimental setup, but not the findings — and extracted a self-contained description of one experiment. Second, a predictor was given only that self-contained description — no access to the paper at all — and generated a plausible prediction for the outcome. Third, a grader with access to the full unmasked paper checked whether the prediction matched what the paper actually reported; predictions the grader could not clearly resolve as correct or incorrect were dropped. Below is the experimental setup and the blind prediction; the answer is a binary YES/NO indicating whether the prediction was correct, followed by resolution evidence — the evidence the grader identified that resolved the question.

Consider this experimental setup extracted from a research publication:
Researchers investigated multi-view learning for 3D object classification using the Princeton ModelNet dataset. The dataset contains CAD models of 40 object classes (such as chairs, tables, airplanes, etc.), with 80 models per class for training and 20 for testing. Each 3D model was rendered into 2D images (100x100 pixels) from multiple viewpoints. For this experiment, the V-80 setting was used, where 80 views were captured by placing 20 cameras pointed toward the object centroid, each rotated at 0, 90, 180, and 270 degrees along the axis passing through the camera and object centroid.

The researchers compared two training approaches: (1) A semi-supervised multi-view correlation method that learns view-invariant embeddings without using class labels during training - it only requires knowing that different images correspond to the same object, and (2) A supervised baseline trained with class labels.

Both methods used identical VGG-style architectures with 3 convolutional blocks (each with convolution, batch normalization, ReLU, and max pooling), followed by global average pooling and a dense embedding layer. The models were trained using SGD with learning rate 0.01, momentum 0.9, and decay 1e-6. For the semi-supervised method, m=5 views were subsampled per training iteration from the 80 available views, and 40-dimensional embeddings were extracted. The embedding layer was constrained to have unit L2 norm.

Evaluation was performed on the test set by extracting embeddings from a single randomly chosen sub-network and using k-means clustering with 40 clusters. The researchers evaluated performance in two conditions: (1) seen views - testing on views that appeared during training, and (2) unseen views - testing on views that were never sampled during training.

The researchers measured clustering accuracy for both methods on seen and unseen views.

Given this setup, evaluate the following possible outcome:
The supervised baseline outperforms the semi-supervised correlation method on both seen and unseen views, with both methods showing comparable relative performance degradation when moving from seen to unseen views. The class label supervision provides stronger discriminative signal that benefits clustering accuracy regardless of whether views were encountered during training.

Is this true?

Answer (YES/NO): NO